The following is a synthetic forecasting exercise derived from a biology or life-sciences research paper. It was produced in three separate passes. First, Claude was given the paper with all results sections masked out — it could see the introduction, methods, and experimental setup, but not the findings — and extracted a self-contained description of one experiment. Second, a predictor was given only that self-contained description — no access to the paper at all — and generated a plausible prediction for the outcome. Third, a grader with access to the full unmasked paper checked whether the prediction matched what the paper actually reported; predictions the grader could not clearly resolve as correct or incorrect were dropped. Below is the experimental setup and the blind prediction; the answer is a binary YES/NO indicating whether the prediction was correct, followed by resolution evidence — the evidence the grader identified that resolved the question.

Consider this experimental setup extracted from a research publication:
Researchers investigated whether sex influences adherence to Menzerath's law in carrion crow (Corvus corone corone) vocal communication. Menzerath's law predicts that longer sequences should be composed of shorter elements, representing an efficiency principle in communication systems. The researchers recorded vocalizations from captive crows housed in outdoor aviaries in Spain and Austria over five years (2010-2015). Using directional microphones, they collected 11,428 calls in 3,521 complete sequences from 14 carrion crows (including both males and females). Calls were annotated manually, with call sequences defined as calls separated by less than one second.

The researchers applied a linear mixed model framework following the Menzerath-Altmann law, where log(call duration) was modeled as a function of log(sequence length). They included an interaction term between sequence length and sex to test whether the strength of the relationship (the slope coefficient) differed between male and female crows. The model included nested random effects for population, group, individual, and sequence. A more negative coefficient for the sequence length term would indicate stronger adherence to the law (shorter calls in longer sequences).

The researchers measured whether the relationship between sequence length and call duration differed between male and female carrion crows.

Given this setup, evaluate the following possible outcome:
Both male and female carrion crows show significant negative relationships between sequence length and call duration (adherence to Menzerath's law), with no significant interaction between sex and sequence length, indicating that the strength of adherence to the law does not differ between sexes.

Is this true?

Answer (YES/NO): NO